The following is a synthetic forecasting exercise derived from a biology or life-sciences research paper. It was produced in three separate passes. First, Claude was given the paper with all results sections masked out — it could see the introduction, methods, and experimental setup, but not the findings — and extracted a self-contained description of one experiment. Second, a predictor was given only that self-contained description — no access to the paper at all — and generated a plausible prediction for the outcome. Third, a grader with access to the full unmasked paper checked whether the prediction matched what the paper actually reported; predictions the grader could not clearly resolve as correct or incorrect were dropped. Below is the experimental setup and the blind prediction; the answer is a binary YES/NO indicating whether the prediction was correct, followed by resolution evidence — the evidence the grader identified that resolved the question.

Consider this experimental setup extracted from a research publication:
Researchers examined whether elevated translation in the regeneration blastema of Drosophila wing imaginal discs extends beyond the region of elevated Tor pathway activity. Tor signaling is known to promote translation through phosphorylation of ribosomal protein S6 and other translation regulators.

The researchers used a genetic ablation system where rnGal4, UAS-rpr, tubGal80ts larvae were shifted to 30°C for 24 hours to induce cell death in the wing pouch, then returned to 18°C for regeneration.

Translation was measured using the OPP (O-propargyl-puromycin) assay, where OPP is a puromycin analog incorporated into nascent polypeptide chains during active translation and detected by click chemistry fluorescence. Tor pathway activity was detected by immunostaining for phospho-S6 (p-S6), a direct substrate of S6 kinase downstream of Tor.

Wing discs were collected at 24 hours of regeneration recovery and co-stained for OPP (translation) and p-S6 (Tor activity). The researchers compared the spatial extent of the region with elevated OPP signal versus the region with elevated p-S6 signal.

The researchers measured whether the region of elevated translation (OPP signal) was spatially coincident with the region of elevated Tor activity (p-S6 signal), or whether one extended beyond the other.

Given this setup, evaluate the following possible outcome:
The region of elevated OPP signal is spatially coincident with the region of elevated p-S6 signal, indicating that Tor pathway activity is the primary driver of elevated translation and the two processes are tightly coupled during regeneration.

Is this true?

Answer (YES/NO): NO